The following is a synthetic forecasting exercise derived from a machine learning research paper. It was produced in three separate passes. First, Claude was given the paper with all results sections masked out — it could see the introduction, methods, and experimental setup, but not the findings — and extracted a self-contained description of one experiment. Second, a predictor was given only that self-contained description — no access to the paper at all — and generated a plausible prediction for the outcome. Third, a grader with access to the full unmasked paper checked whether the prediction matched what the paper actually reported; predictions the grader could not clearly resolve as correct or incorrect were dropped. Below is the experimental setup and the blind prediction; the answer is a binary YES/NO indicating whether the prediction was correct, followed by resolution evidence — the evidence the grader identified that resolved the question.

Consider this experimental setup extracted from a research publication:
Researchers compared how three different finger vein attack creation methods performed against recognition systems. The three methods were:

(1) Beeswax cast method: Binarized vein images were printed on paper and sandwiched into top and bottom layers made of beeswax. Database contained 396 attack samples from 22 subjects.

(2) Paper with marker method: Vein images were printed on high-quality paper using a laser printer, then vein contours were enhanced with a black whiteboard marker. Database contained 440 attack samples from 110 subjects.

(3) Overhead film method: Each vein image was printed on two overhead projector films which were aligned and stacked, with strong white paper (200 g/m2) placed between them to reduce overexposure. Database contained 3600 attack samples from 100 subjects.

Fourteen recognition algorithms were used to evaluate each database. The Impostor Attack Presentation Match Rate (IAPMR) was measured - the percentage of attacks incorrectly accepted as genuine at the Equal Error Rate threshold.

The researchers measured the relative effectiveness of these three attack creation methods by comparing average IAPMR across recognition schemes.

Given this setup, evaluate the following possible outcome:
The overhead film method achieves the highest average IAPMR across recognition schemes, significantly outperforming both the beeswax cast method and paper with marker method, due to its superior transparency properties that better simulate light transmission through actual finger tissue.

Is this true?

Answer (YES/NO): NO